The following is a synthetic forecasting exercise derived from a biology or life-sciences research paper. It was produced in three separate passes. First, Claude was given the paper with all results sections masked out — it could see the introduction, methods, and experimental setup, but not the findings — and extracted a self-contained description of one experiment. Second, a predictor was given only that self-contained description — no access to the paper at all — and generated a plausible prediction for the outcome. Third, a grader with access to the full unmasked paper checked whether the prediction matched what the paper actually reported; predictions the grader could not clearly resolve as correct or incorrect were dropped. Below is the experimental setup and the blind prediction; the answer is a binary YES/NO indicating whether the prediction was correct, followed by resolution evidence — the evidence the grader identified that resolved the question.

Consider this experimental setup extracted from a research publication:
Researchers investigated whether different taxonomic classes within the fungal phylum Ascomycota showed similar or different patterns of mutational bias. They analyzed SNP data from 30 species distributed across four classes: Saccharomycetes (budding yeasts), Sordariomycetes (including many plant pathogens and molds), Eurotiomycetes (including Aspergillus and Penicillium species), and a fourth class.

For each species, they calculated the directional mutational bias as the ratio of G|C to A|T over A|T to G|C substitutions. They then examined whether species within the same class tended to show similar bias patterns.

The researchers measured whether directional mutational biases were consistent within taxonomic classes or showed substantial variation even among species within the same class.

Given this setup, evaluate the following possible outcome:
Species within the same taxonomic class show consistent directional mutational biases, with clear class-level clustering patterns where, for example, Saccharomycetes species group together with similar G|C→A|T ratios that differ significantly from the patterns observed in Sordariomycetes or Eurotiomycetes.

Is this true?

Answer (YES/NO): NO